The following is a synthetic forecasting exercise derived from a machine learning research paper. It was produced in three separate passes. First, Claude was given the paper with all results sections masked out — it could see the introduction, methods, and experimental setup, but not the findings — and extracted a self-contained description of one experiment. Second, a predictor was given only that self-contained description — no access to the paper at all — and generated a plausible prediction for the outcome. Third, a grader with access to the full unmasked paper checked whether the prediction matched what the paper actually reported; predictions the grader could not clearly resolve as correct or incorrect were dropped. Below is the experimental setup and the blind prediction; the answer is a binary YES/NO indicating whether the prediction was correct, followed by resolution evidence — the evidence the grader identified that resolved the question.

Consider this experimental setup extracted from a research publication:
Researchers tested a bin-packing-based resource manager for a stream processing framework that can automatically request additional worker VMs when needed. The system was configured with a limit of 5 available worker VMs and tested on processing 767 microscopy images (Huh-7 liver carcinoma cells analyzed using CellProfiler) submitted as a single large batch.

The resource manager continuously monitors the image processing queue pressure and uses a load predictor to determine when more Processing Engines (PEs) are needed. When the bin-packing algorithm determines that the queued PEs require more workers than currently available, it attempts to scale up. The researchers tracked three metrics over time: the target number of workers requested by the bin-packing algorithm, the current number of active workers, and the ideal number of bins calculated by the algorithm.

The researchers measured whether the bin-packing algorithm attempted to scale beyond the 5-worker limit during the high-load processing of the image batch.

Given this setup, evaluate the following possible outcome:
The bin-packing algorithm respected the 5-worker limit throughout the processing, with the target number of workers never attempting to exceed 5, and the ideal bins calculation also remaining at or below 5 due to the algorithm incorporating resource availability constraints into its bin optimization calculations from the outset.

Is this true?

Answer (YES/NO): NO